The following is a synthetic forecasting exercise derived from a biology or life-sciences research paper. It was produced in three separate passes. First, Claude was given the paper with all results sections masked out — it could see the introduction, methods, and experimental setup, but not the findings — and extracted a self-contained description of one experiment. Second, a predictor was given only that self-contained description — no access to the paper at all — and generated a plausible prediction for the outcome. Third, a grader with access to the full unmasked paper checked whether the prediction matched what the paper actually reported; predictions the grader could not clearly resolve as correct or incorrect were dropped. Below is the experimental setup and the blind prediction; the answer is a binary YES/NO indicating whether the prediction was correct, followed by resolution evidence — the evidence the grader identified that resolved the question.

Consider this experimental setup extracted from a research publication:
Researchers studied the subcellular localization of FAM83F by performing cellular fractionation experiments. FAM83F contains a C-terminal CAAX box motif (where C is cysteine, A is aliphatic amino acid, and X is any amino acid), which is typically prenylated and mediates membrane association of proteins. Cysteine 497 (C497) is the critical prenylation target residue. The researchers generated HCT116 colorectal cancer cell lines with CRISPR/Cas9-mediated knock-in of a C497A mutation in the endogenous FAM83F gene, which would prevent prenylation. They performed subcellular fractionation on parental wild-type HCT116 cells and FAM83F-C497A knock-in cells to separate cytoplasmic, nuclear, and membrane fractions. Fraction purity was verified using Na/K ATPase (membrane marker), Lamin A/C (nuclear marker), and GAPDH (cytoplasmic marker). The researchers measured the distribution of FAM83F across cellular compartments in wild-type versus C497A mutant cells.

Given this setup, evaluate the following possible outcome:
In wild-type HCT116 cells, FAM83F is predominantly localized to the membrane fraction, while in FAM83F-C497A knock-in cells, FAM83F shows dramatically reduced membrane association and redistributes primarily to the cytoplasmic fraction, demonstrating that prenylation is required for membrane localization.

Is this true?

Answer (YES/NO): NO